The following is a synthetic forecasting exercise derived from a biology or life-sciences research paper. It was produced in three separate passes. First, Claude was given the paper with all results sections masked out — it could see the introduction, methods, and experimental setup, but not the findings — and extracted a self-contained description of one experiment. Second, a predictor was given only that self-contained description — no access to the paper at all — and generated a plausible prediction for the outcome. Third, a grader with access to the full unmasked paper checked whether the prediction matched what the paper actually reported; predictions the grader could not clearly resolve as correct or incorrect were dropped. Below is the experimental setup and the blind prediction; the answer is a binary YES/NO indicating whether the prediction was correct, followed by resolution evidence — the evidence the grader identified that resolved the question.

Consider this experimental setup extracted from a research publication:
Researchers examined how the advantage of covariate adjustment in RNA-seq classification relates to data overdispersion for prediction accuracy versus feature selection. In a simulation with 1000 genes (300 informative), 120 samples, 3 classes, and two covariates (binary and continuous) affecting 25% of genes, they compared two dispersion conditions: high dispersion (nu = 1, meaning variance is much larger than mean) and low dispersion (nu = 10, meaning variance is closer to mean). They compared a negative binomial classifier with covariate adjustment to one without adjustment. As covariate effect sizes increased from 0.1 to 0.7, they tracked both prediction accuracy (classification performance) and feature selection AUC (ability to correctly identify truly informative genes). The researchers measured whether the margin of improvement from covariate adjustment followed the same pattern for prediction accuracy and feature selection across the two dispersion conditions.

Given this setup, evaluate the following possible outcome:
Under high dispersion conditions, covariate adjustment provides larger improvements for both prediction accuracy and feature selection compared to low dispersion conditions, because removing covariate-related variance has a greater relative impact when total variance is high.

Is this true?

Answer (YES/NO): NO